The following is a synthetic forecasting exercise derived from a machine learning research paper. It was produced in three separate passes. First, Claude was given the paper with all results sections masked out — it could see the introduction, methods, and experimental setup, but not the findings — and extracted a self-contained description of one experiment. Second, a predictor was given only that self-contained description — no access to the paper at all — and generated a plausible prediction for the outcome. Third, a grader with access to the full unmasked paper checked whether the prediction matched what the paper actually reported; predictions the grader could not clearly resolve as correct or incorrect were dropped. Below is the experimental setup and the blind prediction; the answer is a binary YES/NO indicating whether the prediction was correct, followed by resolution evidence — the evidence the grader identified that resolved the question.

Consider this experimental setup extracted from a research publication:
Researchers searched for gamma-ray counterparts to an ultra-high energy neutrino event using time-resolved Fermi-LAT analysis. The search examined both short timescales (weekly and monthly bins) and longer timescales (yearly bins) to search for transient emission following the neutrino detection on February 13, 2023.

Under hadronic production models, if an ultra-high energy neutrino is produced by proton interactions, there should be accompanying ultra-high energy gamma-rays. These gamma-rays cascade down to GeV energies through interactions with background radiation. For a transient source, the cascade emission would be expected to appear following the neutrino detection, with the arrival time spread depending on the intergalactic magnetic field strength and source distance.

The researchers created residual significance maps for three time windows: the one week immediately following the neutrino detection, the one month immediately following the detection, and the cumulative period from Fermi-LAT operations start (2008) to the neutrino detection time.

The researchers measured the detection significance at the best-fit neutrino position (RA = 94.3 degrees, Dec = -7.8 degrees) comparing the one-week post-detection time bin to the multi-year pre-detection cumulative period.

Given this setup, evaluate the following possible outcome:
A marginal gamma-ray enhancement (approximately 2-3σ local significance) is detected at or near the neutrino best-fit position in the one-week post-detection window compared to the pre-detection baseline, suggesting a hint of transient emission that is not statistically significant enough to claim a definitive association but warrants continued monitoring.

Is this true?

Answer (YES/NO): NO